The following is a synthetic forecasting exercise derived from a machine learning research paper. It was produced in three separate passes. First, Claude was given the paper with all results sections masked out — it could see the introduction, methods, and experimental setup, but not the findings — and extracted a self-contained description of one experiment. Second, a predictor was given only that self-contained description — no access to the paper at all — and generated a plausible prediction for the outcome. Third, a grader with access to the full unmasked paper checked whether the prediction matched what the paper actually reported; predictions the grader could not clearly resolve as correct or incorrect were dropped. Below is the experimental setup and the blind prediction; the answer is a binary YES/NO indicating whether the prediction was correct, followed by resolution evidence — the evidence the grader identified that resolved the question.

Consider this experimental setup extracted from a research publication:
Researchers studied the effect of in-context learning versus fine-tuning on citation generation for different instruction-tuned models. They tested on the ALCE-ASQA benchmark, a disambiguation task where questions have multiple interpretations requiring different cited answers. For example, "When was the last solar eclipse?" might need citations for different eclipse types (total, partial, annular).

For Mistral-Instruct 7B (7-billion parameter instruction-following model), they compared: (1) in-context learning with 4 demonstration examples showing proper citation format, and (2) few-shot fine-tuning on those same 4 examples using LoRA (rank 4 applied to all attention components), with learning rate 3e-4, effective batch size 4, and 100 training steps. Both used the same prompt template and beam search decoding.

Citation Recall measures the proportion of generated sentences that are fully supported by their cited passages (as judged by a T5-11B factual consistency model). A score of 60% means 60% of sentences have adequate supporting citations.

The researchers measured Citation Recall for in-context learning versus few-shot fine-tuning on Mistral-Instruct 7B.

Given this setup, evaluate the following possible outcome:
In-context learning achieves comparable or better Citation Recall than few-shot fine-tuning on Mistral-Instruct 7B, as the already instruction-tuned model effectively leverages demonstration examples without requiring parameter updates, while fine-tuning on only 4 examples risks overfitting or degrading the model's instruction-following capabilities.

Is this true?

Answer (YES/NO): NO